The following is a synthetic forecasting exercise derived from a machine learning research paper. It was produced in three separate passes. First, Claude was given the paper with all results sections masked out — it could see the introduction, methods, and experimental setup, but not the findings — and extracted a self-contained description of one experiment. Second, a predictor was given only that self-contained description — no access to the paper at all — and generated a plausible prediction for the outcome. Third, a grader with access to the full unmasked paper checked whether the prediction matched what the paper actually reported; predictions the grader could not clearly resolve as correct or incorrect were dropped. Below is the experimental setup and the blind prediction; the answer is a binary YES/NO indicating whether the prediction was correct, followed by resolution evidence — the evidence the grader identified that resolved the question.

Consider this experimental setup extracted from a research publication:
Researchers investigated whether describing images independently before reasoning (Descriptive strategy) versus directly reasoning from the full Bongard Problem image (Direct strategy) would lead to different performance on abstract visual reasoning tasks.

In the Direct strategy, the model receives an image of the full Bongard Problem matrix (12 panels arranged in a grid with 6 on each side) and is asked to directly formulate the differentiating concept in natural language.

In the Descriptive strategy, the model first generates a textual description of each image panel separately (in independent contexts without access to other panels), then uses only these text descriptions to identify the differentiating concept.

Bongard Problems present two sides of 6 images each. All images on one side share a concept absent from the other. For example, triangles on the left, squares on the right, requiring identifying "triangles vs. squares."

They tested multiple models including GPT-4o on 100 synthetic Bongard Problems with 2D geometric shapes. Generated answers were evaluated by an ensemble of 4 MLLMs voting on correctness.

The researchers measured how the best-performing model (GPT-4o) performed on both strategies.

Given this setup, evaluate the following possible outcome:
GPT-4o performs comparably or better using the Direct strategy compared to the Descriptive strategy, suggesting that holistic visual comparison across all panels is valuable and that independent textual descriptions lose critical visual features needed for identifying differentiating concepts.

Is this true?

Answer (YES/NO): NO